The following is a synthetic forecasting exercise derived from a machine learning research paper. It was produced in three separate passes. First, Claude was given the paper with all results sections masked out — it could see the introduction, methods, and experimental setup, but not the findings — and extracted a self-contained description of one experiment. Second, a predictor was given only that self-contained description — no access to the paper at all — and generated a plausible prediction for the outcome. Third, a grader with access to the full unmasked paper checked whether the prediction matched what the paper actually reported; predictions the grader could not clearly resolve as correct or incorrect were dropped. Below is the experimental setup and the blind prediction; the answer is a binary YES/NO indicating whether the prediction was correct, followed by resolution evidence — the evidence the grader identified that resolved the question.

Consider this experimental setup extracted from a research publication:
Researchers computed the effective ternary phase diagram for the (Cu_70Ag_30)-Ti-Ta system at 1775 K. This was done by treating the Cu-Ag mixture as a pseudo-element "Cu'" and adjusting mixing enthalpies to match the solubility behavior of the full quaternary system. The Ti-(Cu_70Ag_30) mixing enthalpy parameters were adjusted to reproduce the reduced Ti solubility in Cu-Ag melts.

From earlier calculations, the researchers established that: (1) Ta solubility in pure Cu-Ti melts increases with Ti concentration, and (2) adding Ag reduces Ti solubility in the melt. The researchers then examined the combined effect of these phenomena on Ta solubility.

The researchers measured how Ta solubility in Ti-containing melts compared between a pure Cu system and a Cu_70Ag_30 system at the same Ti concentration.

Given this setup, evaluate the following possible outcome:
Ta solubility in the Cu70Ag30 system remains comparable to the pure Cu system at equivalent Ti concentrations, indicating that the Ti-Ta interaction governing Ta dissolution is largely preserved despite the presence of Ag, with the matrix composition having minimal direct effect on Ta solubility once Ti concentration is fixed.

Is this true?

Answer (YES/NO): NO